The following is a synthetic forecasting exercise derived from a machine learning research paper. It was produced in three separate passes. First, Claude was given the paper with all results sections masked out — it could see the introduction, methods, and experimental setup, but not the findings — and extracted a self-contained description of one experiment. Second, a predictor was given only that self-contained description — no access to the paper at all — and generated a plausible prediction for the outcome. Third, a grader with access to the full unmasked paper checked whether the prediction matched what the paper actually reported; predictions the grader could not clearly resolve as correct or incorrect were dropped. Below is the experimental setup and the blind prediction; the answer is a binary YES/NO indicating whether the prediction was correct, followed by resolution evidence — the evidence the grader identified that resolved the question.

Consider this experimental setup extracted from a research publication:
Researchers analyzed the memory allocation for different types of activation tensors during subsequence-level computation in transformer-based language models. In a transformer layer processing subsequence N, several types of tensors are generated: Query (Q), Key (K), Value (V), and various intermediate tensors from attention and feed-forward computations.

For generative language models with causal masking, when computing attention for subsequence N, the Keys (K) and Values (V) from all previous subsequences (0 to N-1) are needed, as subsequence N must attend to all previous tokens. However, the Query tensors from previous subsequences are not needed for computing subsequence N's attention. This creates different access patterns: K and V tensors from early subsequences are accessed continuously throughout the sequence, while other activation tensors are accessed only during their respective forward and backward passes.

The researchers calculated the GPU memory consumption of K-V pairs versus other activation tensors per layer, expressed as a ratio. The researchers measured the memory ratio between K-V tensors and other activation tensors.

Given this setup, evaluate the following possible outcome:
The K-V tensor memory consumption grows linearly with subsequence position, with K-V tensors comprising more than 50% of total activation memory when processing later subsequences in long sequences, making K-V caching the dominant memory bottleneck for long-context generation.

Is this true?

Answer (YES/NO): NO